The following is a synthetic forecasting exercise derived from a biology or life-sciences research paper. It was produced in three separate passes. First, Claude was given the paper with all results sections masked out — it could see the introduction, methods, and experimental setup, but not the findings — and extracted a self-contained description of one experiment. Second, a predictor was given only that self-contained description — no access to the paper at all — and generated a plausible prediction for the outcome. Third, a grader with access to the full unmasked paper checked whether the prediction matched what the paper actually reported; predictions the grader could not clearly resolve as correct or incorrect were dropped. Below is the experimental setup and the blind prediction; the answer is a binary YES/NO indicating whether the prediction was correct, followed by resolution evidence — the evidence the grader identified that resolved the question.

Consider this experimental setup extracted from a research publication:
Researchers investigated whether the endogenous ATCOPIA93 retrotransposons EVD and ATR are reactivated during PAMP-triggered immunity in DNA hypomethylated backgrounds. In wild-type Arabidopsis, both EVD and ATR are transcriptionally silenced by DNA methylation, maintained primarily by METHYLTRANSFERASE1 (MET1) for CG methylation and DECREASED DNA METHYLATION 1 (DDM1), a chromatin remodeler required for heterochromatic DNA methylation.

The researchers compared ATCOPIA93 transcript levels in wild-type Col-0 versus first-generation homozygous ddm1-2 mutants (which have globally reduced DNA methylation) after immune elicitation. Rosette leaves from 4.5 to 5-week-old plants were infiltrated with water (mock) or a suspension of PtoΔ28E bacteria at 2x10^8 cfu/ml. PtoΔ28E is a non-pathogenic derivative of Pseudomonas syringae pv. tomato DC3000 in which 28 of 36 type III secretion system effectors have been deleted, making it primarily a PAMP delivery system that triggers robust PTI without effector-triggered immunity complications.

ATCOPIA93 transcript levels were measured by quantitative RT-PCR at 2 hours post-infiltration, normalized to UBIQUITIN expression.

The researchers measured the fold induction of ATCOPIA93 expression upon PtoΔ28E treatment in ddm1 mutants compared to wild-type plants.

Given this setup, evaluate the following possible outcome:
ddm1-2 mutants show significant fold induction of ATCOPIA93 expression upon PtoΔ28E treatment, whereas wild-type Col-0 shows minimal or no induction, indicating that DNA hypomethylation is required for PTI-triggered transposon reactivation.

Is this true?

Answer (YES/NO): YES